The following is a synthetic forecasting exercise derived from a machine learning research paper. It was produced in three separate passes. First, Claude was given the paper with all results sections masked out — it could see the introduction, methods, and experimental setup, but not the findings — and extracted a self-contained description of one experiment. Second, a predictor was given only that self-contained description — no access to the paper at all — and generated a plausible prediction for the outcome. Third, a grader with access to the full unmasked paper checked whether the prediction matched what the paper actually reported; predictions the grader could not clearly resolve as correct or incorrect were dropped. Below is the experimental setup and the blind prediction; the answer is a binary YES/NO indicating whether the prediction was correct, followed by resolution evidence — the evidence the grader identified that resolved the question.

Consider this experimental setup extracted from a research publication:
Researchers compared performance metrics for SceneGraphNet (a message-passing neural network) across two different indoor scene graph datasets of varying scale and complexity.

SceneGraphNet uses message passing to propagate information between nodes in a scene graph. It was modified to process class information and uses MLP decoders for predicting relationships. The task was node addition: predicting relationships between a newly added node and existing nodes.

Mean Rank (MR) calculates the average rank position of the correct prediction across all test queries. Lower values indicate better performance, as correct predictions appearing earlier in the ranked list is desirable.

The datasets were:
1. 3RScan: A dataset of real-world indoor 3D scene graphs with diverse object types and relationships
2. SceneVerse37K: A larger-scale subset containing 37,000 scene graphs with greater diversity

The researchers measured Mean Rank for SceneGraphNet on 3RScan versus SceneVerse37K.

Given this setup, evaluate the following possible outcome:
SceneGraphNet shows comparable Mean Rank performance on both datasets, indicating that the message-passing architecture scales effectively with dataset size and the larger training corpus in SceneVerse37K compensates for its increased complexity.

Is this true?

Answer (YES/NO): NO